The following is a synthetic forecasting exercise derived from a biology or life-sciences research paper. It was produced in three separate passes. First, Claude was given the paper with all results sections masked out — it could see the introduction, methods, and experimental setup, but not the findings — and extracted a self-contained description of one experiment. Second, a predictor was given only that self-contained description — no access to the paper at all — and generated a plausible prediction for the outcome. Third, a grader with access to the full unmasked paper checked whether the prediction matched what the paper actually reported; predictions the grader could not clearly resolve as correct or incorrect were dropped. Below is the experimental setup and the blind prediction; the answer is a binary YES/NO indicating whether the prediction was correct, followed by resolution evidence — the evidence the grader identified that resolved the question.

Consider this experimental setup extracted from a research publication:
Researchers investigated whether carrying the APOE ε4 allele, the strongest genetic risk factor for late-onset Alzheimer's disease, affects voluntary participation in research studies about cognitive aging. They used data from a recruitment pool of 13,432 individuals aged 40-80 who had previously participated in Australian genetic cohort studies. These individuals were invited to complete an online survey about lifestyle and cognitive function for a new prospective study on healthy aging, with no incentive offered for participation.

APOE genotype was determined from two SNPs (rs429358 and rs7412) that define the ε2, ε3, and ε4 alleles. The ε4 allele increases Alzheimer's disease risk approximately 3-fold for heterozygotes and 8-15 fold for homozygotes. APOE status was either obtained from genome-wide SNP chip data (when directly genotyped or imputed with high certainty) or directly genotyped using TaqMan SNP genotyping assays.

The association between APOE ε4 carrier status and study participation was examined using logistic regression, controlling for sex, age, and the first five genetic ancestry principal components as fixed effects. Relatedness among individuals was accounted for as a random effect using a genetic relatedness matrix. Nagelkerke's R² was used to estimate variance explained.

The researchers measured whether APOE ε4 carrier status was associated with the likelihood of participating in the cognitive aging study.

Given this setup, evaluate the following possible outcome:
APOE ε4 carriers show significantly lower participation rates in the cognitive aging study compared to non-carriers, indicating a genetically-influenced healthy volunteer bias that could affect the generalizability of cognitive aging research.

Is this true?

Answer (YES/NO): NO